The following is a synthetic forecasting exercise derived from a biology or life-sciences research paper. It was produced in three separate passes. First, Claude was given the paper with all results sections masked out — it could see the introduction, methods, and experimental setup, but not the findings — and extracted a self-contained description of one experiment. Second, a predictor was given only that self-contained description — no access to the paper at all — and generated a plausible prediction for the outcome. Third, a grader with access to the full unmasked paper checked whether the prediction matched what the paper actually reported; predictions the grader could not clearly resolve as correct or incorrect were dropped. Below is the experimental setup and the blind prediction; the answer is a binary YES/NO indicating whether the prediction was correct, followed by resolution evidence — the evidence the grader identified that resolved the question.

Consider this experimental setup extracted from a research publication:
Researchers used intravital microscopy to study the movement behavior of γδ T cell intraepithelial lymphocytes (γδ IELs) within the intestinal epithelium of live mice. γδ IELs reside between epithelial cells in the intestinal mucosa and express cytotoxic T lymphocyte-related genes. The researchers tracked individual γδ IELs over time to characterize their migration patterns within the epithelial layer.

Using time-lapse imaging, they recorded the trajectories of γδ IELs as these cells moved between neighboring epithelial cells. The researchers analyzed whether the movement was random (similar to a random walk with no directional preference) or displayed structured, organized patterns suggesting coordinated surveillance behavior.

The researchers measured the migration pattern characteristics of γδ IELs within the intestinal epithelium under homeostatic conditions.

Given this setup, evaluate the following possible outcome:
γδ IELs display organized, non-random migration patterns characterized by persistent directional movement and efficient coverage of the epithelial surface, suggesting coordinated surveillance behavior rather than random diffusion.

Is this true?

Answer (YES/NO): YES